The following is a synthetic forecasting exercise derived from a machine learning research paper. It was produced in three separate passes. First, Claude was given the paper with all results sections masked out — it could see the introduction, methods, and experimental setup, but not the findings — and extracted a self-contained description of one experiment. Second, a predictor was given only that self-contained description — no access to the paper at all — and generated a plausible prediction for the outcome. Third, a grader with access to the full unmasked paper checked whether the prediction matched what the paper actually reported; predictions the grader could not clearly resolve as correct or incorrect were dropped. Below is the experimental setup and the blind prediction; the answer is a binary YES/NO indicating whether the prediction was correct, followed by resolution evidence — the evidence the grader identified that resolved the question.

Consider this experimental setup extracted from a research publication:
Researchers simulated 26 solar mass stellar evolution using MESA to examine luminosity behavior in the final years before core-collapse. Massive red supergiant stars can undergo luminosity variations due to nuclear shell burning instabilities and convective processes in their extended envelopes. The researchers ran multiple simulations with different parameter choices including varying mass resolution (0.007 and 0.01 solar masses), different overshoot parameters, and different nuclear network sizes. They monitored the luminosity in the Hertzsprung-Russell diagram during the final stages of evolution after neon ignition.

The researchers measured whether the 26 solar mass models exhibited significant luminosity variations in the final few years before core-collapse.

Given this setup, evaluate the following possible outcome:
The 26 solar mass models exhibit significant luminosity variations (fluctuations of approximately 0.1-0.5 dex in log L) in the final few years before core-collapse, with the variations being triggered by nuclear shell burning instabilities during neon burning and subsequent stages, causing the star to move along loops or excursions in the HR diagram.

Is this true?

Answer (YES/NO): NO